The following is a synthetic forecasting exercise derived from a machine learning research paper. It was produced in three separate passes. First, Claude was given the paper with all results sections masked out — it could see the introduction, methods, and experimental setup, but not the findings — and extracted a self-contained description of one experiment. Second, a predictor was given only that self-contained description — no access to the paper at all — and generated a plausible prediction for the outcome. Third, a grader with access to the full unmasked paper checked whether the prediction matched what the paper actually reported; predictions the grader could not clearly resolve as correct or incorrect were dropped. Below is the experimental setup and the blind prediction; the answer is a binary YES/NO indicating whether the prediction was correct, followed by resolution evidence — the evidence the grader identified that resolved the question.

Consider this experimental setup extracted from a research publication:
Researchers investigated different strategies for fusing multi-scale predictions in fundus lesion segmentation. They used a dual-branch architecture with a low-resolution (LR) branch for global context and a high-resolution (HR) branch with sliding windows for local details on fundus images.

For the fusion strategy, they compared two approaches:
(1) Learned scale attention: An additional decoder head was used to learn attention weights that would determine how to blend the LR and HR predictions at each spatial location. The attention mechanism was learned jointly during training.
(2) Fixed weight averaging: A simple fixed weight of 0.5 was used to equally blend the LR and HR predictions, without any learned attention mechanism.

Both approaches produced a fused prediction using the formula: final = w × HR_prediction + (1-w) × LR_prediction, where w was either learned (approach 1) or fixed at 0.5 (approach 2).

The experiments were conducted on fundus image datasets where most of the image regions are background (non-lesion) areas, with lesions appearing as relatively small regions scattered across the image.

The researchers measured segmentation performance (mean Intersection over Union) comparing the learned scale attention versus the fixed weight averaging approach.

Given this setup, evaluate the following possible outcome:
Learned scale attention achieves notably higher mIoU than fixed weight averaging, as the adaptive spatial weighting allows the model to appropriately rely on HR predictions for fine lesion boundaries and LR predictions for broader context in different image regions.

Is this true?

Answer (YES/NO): NO